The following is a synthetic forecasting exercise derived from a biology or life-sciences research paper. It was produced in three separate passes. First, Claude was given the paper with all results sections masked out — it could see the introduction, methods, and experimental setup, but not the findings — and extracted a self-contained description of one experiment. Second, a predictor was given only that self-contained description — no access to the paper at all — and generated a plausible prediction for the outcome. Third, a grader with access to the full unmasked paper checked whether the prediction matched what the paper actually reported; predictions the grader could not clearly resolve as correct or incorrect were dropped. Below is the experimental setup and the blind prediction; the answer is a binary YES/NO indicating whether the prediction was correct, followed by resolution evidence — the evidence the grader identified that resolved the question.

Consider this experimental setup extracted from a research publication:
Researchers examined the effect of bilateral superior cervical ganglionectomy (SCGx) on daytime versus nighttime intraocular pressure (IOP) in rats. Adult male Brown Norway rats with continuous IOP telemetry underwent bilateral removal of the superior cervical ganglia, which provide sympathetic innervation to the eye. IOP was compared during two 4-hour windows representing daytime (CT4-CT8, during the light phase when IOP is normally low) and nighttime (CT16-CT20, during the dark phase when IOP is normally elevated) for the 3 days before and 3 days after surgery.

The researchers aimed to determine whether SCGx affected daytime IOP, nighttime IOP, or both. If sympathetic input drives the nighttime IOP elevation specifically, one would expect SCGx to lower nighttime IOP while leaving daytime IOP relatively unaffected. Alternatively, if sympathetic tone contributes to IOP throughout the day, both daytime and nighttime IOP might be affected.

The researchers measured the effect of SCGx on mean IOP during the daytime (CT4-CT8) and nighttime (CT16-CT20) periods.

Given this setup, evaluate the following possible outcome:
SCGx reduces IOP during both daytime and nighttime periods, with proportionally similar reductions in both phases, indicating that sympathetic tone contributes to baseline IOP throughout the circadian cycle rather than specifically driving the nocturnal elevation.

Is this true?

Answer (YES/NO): NO